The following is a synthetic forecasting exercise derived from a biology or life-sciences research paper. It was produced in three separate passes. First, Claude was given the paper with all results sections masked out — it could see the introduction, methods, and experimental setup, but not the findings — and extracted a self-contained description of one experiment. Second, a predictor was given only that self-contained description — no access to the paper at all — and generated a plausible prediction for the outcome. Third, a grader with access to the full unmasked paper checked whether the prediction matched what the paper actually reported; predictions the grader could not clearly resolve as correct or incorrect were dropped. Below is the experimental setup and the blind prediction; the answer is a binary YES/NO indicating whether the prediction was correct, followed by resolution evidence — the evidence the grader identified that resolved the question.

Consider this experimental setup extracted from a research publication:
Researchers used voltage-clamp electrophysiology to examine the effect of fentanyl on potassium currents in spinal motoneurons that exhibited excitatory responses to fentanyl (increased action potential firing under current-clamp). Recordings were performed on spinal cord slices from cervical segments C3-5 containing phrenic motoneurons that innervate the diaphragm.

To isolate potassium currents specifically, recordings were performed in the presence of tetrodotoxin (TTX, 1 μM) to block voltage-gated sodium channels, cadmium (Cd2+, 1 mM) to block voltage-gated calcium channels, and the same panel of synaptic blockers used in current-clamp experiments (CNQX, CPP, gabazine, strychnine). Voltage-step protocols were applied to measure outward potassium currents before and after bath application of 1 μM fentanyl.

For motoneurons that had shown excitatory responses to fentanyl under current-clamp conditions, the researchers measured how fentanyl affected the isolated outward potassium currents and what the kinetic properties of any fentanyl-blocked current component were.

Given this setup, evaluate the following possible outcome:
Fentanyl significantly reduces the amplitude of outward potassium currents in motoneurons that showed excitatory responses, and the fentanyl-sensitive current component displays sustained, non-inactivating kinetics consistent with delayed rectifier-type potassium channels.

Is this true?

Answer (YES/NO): YES